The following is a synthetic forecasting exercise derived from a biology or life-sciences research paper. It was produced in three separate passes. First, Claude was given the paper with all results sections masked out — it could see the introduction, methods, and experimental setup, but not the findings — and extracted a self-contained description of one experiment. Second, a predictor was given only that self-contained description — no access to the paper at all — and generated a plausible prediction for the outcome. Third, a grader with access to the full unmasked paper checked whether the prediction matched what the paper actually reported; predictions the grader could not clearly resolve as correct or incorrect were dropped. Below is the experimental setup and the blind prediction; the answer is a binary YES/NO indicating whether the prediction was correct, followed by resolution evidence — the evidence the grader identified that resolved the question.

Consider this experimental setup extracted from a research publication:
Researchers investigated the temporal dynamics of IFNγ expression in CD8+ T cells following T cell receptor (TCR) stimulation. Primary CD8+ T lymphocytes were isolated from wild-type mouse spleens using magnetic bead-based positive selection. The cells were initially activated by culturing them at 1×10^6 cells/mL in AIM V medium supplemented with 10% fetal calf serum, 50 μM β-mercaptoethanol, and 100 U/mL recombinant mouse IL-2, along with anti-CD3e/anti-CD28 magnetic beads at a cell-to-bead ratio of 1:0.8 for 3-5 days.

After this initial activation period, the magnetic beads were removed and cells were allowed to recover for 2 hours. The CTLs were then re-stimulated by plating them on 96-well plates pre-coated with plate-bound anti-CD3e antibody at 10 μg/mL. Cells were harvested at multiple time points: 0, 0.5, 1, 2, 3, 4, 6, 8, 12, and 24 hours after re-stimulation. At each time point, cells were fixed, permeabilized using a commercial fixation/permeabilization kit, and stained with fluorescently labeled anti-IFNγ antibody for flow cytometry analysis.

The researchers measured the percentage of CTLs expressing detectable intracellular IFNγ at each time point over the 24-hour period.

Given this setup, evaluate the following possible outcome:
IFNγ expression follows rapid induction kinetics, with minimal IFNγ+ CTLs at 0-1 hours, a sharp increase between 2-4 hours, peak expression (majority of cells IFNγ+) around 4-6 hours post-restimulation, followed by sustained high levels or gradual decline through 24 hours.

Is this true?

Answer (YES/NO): NO